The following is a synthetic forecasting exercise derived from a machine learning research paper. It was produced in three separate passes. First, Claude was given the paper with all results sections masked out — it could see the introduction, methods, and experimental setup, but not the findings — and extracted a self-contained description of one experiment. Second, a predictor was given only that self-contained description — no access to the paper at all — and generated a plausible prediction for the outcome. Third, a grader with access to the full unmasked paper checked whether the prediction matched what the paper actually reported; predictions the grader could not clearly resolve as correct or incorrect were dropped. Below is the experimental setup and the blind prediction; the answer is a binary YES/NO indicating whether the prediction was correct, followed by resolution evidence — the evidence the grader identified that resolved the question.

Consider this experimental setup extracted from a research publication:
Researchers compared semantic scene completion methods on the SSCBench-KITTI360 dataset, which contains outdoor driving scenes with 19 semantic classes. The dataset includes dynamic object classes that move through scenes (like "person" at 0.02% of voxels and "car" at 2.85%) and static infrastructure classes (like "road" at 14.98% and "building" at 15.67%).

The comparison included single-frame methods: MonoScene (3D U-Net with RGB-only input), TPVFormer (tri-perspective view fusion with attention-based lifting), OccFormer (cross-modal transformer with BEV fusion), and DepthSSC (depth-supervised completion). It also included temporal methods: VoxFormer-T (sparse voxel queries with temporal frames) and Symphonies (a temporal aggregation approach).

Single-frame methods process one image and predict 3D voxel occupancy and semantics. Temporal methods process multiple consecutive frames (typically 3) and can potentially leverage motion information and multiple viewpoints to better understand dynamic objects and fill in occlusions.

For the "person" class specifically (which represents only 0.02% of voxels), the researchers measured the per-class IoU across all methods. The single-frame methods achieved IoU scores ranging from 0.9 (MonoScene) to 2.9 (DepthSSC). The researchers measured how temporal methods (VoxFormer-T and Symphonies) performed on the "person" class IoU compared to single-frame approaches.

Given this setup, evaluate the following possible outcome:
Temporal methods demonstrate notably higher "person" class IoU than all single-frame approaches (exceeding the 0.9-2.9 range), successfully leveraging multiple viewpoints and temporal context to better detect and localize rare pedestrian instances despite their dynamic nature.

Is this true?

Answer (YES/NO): NO